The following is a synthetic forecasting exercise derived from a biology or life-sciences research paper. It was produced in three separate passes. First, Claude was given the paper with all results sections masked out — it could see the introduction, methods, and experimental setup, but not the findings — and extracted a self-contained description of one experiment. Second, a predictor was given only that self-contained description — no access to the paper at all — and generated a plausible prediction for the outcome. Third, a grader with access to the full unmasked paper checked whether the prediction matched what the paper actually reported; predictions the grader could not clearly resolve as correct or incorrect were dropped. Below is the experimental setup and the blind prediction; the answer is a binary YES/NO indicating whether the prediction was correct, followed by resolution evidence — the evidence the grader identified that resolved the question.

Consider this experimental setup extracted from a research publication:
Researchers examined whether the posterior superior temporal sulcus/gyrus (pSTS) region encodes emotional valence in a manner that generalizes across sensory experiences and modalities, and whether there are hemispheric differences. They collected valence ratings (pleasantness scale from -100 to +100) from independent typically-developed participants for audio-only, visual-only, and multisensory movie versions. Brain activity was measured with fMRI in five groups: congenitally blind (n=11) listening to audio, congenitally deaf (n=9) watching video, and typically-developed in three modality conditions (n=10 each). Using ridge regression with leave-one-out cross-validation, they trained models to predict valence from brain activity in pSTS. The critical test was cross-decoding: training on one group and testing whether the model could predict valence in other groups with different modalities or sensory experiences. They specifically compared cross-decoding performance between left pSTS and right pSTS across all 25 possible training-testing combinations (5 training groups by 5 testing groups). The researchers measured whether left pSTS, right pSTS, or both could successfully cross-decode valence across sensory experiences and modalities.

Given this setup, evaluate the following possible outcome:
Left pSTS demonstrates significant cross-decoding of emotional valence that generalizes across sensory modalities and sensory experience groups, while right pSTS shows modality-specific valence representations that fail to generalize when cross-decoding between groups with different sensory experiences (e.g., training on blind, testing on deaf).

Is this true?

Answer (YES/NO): NO